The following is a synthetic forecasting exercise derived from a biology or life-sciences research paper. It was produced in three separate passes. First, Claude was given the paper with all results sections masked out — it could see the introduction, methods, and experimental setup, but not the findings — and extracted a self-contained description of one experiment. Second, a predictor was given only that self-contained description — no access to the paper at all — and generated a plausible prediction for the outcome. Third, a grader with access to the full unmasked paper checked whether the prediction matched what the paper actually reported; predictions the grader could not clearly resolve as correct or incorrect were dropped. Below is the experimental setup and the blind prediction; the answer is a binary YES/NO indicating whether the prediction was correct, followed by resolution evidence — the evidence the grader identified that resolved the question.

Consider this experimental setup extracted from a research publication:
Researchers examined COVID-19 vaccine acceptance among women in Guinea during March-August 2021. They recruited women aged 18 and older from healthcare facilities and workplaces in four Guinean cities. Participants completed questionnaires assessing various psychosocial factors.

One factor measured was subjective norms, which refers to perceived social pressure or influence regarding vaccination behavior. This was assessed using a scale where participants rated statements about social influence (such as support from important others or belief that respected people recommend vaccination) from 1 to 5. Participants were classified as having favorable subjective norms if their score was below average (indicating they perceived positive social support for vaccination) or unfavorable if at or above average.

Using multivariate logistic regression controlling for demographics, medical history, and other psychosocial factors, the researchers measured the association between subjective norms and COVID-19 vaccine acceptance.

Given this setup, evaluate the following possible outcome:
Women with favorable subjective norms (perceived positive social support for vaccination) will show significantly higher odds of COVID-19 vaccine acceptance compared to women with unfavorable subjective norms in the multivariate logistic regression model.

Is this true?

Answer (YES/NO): YES